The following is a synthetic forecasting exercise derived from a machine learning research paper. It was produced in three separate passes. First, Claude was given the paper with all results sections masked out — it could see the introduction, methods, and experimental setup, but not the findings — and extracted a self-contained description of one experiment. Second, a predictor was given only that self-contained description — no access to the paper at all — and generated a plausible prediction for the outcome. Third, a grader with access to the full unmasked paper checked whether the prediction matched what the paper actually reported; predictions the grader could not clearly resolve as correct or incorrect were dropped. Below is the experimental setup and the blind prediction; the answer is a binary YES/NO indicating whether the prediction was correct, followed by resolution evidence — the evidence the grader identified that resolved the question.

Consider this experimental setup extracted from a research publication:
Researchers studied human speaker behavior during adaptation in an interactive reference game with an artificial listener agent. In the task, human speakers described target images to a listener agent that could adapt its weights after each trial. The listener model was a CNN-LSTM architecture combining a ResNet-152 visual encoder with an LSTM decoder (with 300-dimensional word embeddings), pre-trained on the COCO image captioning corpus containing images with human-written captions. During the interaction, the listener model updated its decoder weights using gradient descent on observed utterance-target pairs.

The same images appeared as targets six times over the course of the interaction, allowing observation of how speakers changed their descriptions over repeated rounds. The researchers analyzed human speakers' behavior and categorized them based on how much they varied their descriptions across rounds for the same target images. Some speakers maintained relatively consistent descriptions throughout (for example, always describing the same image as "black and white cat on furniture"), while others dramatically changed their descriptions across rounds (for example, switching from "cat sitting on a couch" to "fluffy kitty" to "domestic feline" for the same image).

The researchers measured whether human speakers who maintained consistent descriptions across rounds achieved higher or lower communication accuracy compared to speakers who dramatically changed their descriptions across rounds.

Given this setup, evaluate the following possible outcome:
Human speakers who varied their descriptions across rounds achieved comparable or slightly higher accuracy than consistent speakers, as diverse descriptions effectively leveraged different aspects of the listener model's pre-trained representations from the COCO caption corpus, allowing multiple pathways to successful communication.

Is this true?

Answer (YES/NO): NO